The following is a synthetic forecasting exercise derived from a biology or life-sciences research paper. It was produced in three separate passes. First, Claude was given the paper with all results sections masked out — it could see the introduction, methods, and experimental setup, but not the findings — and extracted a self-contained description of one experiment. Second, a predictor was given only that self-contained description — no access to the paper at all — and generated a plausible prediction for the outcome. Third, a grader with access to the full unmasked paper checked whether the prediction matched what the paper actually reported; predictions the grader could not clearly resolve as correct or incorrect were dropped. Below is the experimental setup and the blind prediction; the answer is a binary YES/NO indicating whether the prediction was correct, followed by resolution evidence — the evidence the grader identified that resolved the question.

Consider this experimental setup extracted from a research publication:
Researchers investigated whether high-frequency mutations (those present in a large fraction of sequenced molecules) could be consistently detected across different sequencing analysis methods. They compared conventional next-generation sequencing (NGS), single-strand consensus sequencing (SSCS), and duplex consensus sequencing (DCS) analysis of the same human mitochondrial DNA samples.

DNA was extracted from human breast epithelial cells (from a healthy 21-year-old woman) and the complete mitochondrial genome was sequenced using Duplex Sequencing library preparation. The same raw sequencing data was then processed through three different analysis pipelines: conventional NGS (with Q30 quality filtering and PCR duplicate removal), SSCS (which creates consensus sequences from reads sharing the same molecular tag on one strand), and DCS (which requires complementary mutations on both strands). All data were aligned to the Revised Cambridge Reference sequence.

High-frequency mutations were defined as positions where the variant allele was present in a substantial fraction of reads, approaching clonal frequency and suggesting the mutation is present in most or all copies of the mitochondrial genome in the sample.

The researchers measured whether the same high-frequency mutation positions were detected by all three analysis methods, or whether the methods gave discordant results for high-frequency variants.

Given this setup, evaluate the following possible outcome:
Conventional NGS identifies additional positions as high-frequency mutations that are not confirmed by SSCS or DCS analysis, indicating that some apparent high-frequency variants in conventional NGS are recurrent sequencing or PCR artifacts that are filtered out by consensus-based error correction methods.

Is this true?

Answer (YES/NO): NO